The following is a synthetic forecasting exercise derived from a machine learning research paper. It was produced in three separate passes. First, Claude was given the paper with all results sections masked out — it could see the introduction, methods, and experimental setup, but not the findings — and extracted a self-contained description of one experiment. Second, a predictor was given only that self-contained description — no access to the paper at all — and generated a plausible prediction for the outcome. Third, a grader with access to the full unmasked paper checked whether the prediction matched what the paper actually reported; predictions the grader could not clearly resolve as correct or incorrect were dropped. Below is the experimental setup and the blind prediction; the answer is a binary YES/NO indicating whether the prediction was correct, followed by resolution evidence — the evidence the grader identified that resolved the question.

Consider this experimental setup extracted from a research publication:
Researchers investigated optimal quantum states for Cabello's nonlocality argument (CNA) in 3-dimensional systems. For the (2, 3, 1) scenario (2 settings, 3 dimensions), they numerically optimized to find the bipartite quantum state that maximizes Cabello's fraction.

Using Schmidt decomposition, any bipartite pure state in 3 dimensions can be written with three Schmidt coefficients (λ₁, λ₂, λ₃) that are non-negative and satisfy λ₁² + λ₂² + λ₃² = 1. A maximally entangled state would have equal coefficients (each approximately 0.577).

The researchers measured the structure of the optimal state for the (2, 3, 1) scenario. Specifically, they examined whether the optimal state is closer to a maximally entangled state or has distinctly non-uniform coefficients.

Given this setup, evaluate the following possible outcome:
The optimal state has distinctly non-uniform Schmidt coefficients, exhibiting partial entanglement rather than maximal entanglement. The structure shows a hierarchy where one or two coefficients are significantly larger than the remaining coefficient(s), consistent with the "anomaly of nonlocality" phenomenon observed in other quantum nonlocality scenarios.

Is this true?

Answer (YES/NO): YES